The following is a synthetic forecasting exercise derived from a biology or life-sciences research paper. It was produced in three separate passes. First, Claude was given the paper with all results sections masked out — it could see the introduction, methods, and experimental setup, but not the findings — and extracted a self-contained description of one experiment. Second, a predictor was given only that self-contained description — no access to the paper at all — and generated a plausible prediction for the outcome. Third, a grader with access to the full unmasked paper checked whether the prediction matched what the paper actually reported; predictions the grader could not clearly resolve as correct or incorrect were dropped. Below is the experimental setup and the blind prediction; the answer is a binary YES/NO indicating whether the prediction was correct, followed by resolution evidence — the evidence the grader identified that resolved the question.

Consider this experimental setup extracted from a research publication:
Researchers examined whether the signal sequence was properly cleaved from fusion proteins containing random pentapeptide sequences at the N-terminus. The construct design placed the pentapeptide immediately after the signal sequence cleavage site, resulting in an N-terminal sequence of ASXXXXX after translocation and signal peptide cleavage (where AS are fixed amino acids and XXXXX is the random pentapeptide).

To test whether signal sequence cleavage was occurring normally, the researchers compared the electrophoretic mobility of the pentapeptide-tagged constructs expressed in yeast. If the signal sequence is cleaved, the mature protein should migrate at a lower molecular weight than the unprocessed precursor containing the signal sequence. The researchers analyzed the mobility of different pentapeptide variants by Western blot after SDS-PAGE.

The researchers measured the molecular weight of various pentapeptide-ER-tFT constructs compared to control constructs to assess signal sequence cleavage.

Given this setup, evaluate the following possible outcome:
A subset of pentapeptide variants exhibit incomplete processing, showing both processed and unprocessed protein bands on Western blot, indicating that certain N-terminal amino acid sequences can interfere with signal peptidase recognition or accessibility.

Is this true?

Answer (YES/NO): NO